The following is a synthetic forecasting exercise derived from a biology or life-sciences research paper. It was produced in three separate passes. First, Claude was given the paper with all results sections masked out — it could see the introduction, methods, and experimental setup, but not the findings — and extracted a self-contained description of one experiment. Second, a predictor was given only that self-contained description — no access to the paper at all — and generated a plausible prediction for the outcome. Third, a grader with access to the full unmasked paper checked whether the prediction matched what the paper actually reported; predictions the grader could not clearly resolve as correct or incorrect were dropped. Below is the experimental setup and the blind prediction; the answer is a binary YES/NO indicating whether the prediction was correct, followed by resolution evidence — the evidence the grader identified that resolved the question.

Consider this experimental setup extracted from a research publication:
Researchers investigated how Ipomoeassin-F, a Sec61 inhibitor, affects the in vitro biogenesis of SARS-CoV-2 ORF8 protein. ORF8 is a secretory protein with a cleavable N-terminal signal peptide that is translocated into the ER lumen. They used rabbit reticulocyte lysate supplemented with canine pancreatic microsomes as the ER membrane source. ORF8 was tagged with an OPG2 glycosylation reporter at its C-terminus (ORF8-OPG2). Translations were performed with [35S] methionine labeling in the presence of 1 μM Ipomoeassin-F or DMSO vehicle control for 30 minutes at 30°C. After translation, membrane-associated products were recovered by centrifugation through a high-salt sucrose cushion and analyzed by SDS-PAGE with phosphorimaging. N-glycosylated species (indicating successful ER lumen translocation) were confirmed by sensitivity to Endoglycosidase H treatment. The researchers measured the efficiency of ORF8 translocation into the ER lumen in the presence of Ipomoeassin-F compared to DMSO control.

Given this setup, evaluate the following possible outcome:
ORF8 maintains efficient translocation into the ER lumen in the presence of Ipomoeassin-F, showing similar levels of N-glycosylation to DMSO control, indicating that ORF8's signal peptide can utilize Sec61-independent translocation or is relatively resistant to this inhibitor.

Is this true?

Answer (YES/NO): NO